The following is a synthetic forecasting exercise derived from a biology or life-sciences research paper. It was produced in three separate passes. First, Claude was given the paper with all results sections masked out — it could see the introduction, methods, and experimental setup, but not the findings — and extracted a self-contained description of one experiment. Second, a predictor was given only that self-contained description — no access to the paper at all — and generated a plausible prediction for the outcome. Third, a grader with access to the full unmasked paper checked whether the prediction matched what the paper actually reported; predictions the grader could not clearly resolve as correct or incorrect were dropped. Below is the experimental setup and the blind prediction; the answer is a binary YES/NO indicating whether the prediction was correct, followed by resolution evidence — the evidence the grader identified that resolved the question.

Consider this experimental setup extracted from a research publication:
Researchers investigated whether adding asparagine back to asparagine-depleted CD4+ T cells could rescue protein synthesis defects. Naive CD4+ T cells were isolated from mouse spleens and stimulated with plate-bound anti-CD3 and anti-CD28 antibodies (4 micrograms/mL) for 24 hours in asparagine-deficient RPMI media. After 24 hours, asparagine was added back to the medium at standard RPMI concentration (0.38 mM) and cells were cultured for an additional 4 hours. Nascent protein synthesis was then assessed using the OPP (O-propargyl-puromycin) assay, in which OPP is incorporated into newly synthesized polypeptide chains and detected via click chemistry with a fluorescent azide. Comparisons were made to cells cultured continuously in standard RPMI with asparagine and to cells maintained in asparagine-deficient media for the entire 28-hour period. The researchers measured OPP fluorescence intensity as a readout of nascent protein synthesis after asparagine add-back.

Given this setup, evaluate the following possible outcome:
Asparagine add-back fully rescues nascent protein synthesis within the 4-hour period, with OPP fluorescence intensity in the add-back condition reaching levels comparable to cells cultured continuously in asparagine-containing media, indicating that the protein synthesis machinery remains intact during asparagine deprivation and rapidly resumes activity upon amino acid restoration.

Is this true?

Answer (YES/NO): NO